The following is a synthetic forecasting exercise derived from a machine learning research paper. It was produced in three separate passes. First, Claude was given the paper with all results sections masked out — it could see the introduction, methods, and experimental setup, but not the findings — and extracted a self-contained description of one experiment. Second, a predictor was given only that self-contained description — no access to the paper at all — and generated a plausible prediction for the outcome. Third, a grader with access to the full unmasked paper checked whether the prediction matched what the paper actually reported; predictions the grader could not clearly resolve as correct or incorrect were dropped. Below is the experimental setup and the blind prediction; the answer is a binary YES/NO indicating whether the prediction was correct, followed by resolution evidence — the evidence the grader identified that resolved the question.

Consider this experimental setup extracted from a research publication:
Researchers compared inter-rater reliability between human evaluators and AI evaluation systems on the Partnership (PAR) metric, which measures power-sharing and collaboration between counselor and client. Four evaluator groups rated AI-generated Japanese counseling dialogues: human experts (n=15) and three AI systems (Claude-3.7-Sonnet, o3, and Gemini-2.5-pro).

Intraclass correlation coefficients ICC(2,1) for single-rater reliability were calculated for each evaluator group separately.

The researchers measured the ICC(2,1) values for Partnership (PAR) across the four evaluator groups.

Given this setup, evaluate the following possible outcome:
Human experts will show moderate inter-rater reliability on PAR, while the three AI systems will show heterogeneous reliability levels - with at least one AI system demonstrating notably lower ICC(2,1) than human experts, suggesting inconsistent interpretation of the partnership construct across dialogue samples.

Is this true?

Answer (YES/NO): NO